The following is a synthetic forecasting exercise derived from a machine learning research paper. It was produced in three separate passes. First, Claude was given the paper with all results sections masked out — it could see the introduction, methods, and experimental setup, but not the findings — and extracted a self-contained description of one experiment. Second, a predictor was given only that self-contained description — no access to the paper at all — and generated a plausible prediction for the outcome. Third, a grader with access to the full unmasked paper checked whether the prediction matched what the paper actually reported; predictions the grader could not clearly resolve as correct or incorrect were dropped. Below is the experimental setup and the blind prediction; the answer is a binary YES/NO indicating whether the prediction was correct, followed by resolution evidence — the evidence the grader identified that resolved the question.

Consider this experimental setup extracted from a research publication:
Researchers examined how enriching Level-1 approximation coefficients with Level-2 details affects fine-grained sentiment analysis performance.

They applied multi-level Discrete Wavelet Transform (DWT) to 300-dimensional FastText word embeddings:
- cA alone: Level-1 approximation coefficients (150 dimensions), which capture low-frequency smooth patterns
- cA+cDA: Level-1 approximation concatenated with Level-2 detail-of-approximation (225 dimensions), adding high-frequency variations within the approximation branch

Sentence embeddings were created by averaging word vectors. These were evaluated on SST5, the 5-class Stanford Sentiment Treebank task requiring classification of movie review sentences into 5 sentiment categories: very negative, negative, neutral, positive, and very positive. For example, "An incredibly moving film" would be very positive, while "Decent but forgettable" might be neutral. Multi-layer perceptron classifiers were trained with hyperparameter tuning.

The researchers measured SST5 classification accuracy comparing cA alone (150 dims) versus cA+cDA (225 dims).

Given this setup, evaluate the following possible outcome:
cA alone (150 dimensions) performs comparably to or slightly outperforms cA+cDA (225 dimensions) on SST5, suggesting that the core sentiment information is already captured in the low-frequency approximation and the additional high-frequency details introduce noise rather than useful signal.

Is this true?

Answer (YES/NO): NO